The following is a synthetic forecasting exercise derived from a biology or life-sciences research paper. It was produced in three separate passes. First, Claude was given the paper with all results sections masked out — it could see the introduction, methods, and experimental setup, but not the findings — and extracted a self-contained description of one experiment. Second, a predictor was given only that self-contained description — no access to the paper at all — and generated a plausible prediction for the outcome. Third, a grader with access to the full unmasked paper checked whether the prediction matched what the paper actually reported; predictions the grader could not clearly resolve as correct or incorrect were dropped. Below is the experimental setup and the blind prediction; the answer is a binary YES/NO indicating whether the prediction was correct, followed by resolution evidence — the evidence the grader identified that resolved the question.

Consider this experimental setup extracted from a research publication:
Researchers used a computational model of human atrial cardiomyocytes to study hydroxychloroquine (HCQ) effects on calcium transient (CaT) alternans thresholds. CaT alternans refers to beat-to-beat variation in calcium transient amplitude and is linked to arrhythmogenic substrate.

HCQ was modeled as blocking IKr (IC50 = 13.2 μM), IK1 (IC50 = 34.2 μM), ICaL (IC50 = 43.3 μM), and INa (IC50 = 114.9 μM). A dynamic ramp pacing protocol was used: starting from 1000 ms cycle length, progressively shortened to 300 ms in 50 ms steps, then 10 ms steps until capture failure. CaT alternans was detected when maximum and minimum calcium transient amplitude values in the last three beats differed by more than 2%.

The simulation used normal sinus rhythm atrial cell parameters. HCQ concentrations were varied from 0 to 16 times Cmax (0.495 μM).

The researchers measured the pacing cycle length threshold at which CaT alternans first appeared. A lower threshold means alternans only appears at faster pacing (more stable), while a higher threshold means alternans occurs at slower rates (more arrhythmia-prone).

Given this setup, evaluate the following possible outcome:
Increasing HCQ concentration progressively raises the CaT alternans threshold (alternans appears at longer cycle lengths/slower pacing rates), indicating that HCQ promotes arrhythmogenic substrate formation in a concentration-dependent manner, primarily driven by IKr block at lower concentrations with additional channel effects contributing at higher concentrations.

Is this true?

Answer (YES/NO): YES